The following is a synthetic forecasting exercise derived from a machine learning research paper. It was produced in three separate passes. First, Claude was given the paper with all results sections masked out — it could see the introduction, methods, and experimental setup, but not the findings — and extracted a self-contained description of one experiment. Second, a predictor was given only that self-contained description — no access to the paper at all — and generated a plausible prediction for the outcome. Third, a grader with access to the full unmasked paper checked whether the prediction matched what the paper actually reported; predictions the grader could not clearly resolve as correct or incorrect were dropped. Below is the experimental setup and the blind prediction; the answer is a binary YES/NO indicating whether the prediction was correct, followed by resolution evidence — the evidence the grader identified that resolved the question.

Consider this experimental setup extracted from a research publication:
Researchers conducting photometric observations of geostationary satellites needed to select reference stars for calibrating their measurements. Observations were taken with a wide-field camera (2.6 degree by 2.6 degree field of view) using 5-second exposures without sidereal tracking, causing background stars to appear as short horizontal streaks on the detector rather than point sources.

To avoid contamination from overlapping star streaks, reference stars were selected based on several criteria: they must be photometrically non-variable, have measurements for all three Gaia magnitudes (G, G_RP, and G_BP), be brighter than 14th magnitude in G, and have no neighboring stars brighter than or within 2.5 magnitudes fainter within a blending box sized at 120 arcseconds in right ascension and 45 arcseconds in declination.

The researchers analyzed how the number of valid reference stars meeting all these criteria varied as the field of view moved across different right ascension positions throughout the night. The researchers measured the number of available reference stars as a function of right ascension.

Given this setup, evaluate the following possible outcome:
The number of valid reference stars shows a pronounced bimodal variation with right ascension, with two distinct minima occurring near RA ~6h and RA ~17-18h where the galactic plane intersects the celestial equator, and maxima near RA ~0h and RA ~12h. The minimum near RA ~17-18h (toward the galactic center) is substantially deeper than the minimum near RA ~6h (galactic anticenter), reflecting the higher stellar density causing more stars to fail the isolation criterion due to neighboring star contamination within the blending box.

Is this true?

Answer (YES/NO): NO